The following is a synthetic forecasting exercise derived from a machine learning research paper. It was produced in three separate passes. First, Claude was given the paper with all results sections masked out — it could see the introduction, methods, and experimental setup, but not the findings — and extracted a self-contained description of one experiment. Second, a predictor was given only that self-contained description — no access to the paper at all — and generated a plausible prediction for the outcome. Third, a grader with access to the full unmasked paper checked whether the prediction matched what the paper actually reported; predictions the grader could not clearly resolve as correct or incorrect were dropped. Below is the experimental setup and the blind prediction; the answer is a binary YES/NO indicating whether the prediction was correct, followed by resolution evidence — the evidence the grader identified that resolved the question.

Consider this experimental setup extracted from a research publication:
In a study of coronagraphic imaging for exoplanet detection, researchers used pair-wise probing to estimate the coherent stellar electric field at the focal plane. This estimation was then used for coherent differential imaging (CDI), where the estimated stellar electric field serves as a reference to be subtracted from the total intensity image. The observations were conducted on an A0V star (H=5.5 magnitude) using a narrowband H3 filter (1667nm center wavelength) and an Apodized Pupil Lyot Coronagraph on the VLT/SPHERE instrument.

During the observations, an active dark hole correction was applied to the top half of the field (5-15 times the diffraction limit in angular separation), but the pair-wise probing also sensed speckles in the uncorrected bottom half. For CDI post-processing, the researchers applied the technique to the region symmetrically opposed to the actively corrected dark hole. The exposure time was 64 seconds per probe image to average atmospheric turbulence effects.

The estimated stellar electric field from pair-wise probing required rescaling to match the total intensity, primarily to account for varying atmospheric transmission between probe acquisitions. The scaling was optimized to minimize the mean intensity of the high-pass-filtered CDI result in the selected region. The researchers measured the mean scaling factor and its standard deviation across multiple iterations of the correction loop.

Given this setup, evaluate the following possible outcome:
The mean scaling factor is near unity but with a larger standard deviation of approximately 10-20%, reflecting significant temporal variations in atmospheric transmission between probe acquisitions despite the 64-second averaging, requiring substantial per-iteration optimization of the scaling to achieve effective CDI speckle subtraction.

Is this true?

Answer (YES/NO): YES